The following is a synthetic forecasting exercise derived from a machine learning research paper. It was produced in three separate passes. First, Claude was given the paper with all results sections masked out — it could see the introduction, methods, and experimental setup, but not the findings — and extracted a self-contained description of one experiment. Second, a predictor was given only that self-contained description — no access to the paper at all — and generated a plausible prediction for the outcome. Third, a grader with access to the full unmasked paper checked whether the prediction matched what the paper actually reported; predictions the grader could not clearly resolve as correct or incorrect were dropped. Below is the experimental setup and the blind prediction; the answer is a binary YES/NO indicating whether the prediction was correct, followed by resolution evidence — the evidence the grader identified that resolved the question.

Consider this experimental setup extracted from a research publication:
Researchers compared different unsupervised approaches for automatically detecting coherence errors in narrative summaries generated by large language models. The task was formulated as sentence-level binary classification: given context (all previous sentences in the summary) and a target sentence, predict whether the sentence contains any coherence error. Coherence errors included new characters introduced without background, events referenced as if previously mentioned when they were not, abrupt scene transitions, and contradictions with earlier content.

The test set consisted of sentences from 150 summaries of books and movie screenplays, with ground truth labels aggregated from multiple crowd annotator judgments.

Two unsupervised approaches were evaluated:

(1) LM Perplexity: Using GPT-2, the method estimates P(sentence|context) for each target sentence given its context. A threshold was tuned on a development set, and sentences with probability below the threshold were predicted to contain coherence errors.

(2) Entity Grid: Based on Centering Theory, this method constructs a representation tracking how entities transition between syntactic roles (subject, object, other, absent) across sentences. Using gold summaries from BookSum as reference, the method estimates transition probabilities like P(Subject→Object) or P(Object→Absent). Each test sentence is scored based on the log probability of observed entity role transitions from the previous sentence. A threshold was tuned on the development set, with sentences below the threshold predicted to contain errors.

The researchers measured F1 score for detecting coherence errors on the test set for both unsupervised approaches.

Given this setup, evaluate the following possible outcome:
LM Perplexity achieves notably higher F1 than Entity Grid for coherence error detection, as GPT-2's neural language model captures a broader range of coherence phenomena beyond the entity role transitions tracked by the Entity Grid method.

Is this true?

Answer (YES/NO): YES